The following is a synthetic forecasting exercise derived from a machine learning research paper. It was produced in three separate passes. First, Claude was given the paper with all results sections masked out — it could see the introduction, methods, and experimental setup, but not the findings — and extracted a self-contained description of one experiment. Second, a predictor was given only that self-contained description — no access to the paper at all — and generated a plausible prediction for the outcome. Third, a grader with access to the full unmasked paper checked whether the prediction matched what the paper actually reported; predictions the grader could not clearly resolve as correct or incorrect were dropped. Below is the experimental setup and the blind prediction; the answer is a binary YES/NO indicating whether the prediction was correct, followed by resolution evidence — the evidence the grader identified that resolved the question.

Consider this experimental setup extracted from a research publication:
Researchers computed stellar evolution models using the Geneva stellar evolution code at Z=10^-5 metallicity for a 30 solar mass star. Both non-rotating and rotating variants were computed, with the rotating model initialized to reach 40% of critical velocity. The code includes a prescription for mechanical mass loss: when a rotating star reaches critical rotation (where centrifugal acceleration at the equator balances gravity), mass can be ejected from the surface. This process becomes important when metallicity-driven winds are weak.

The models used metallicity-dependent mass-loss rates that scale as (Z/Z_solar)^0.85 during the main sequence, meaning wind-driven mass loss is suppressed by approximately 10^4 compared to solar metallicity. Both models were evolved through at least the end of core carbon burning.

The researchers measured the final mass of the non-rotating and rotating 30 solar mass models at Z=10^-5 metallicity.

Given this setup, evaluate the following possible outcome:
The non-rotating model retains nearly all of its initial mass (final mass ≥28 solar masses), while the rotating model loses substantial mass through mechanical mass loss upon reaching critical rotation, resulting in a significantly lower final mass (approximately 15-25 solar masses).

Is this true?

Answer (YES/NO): YES